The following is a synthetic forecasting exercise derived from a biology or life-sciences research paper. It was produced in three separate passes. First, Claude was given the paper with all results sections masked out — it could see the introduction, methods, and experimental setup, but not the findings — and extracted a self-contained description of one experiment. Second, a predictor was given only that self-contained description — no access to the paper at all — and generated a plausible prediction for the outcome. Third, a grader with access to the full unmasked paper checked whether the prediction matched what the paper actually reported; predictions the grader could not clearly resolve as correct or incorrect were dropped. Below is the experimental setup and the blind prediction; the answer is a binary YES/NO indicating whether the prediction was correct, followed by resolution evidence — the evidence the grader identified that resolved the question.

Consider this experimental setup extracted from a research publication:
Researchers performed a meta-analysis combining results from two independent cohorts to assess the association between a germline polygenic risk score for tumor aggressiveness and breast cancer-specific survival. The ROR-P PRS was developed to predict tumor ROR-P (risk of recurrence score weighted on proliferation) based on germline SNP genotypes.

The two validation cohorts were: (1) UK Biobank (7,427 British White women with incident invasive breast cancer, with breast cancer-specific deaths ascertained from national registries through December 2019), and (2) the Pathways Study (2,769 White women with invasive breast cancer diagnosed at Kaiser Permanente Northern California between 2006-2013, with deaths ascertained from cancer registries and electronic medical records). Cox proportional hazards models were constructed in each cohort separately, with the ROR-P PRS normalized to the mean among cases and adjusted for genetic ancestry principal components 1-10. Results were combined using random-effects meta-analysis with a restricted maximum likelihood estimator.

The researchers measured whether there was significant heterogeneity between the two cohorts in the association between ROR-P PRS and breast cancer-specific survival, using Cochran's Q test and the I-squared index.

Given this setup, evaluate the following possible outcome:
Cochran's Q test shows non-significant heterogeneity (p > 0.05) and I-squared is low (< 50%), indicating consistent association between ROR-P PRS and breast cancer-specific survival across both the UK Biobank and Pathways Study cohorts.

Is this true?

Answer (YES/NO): YES